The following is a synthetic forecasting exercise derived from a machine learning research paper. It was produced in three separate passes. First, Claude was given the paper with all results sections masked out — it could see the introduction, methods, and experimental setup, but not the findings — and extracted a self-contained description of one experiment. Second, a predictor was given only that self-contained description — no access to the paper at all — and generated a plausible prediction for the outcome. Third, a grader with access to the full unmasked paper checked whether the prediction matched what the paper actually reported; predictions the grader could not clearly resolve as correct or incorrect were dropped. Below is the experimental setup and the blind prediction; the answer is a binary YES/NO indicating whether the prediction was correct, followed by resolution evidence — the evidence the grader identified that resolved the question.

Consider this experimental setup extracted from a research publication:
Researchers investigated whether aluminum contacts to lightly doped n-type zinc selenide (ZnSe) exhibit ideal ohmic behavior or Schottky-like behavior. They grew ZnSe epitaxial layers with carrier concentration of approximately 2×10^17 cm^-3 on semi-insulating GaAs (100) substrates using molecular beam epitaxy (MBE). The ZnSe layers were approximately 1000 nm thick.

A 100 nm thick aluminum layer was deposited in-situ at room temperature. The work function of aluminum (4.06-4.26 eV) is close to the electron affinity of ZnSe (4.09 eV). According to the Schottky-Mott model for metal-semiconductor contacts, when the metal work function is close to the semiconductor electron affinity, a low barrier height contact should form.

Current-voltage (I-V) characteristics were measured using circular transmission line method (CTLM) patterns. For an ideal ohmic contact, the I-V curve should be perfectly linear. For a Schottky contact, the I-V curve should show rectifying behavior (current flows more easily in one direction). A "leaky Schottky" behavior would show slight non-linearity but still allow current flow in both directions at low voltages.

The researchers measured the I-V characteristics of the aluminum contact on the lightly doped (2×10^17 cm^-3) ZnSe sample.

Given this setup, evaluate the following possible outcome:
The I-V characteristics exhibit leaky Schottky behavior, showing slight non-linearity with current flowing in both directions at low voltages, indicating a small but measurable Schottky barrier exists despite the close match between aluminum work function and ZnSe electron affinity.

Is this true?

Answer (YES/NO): YES